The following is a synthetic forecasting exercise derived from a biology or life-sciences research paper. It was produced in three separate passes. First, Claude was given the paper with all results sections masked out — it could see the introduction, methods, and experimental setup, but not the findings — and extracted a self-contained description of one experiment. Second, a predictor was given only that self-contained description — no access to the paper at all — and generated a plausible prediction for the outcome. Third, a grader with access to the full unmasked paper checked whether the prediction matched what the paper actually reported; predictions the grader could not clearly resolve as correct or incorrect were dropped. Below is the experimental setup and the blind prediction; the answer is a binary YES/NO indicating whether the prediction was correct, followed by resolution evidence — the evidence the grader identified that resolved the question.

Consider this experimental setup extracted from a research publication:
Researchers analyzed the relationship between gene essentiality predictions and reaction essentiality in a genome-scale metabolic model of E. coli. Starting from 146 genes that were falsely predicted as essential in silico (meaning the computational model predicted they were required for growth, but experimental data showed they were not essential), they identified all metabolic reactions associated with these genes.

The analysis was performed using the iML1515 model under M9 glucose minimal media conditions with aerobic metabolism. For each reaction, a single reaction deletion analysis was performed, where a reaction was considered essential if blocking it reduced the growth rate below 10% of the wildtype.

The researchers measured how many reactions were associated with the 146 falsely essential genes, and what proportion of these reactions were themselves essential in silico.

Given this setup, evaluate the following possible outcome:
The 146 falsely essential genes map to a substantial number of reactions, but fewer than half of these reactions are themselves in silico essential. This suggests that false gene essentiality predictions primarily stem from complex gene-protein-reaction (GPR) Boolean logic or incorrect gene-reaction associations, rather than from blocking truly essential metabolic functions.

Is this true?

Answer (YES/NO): NO